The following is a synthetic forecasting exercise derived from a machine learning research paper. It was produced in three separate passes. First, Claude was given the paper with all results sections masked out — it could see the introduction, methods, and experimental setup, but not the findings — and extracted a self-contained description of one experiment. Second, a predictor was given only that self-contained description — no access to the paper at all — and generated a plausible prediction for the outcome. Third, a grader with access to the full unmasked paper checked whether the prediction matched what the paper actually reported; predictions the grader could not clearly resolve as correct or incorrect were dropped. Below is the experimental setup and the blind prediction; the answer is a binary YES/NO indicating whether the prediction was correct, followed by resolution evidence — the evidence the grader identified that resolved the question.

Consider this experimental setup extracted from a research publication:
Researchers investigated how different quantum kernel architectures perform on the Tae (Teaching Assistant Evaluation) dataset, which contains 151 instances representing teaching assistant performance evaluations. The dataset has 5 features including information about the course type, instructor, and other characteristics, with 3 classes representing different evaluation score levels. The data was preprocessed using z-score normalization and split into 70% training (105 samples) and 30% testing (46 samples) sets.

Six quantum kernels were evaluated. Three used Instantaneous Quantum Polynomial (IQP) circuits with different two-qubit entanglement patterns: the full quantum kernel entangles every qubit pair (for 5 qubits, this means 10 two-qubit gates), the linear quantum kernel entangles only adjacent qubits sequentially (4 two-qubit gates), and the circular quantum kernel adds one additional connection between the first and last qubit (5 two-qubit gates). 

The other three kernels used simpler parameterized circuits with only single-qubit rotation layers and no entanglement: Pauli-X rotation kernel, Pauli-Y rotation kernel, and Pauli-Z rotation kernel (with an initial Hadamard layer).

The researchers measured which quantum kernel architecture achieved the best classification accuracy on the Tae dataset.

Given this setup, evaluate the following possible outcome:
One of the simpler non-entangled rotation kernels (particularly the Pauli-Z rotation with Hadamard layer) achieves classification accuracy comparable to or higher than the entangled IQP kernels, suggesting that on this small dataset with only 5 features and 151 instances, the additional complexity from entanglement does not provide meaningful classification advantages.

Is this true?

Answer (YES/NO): NO